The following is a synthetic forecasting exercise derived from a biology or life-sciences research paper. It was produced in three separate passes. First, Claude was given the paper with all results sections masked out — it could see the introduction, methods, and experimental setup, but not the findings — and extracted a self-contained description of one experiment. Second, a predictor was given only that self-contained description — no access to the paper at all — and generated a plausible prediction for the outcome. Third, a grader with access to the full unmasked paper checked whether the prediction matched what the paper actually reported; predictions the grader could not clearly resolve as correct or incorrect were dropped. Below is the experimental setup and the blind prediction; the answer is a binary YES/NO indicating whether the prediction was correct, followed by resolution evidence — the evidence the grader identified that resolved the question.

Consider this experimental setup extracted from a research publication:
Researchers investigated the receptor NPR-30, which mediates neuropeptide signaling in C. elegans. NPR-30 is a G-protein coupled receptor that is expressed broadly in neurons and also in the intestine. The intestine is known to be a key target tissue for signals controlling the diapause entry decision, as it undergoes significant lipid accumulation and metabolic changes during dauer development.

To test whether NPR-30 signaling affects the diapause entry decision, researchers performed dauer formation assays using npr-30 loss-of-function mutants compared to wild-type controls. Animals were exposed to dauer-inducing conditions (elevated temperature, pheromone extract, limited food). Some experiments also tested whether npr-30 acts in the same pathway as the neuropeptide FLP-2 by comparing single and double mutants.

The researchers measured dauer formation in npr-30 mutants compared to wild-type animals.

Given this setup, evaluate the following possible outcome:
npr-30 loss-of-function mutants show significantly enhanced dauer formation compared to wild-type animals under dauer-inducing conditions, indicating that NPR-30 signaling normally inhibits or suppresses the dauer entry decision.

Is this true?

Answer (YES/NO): YES